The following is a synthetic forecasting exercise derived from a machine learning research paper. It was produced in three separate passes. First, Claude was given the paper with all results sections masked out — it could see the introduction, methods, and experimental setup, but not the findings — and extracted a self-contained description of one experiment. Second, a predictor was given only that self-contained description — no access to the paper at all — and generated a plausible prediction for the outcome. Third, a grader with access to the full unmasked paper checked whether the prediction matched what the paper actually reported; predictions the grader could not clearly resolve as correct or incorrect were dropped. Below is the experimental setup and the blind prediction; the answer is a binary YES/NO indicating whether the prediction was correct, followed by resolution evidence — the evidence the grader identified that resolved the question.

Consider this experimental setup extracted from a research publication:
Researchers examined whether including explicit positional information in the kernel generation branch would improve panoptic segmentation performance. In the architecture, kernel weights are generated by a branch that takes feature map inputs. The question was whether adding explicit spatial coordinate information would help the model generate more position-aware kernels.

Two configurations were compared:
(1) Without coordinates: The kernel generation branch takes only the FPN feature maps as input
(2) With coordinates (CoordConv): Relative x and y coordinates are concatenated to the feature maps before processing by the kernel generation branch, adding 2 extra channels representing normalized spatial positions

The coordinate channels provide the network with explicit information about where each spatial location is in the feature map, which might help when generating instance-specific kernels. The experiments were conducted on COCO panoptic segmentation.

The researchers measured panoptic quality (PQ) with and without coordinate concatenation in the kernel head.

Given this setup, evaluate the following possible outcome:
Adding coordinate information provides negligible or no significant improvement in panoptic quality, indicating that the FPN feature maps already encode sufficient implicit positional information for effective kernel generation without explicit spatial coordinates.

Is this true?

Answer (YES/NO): YES